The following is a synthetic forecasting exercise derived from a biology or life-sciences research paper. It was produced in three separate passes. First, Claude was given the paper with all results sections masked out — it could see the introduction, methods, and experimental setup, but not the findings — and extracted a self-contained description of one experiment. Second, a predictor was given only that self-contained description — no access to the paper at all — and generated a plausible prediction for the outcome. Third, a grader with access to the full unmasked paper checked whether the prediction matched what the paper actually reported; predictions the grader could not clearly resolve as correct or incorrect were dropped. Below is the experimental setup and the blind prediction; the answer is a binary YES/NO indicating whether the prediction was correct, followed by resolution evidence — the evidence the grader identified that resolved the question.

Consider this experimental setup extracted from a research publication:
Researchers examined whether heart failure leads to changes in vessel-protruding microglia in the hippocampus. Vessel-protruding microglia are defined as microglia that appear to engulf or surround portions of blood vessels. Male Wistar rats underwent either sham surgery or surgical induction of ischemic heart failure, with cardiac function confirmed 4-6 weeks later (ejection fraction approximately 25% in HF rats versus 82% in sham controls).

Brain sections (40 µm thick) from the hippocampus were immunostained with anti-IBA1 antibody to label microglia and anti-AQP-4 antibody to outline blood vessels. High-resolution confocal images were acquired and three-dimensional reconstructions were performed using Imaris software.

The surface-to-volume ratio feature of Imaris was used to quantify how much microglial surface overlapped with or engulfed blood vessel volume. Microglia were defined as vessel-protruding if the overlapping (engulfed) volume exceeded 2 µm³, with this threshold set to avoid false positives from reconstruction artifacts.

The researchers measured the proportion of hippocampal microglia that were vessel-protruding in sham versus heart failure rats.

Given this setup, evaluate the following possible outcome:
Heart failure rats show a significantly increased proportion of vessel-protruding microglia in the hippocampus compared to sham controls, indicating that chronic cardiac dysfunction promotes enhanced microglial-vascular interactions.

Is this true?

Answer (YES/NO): YES